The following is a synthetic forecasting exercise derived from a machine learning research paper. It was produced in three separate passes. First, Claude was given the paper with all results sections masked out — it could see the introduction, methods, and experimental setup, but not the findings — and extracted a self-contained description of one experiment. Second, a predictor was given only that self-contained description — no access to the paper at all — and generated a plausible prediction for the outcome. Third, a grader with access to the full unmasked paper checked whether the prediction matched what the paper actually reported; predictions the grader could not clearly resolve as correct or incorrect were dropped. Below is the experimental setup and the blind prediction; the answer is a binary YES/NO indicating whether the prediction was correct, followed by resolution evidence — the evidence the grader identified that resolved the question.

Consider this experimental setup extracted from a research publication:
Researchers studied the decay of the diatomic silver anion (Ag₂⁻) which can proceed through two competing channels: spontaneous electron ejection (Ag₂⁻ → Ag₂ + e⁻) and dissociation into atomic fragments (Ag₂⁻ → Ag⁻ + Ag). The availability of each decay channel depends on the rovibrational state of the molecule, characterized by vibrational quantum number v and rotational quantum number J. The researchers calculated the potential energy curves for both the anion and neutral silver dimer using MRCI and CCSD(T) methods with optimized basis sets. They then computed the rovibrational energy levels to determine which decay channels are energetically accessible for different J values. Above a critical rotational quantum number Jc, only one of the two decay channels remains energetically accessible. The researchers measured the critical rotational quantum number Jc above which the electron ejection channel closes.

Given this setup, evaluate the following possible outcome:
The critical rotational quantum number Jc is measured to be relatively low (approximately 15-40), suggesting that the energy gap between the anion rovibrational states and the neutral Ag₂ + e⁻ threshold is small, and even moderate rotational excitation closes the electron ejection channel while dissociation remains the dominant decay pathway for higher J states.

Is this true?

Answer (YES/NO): NO